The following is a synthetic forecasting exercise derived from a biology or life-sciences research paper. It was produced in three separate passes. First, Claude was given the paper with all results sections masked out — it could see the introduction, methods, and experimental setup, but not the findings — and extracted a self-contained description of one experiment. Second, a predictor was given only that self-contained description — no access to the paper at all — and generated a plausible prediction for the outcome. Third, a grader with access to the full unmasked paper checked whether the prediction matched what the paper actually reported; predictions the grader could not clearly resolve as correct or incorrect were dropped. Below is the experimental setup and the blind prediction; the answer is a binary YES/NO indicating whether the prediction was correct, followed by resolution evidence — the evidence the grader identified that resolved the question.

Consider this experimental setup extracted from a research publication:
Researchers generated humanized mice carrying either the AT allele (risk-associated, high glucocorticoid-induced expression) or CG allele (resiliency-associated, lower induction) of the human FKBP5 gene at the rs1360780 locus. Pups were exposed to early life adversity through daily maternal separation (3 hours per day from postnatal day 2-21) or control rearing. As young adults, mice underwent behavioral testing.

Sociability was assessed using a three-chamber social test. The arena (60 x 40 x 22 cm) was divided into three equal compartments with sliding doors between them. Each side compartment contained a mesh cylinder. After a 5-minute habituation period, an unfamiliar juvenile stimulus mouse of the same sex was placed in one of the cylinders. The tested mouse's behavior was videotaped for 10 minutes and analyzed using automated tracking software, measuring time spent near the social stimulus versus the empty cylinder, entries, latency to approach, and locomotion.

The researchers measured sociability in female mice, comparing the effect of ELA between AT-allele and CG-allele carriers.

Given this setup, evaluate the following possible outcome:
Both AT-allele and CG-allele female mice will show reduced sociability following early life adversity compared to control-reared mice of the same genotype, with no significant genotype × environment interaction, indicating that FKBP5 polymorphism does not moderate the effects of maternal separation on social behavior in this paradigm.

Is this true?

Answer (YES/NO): NO